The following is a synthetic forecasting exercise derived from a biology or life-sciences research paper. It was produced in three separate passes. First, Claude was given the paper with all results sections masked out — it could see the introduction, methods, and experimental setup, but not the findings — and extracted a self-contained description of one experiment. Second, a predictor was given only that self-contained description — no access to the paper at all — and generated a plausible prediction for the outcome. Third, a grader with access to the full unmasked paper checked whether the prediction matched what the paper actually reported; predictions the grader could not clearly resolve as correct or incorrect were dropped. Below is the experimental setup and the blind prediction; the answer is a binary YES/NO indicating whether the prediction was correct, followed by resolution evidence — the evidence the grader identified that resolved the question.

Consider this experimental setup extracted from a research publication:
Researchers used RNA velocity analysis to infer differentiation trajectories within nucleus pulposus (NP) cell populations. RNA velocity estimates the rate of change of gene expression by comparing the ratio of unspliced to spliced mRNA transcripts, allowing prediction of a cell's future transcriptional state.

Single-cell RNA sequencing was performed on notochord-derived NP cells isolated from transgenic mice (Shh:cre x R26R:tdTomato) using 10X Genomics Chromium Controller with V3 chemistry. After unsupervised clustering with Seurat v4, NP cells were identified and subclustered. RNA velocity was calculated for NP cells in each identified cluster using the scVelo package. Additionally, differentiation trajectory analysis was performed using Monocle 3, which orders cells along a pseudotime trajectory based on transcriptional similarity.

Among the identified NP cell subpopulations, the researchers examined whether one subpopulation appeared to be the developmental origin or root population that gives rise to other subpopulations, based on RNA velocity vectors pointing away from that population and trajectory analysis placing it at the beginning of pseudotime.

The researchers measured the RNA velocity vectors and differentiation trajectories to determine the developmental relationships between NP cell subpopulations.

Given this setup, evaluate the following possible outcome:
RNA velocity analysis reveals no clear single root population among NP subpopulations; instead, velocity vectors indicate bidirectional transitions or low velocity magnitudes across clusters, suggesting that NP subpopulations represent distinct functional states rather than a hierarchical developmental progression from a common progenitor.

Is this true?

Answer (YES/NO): NO